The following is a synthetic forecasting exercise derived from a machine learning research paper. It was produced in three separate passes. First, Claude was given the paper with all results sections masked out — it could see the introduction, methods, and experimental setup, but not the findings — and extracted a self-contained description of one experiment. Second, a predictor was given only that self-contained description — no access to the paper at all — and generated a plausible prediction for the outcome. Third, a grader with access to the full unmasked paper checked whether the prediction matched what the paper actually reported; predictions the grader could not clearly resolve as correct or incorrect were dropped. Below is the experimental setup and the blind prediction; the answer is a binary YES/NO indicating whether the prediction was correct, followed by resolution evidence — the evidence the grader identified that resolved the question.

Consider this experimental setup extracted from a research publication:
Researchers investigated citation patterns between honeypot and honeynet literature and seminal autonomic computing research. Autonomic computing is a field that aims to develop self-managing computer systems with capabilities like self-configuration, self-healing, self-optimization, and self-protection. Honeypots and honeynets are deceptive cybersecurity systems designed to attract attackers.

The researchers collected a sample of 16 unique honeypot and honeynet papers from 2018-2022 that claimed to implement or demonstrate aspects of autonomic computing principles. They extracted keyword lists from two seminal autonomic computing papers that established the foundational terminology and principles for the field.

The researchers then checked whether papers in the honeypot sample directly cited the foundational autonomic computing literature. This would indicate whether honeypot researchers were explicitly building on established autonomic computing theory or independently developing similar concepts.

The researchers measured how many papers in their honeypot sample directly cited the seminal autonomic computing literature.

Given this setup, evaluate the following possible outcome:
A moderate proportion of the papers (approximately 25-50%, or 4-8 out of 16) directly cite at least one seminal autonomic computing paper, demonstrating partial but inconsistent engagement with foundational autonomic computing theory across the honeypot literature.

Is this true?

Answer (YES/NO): NO